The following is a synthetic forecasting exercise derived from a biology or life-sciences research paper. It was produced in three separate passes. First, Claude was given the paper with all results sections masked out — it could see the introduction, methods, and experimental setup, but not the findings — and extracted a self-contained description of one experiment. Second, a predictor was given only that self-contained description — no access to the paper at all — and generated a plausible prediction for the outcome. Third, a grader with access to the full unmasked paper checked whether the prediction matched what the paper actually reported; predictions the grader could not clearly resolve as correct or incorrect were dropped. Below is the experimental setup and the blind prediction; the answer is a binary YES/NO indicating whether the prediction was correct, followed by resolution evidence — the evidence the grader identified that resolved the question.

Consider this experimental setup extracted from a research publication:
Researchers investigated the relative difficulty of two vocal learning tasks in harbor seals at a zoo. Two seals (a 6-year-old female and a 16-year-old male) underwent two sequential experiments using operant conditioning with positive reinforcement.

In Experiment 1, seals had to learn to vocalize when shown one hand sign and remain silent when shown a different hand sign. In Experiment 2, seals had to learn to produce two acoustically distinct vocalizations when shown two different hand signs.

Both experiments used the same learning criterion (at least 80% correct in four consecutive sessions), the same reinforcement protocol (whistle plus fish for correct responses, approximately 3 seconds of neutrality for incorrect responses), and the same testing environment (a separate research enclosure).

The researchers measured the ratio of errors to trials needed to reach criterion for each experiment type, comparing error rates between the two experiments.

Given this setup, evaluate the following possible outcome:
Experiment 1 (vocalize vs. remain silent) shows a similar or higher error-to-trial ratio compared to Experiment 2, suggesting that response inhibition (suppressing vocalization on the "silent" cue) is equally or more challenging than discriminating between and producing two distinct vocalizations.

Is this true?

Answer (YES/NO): NO